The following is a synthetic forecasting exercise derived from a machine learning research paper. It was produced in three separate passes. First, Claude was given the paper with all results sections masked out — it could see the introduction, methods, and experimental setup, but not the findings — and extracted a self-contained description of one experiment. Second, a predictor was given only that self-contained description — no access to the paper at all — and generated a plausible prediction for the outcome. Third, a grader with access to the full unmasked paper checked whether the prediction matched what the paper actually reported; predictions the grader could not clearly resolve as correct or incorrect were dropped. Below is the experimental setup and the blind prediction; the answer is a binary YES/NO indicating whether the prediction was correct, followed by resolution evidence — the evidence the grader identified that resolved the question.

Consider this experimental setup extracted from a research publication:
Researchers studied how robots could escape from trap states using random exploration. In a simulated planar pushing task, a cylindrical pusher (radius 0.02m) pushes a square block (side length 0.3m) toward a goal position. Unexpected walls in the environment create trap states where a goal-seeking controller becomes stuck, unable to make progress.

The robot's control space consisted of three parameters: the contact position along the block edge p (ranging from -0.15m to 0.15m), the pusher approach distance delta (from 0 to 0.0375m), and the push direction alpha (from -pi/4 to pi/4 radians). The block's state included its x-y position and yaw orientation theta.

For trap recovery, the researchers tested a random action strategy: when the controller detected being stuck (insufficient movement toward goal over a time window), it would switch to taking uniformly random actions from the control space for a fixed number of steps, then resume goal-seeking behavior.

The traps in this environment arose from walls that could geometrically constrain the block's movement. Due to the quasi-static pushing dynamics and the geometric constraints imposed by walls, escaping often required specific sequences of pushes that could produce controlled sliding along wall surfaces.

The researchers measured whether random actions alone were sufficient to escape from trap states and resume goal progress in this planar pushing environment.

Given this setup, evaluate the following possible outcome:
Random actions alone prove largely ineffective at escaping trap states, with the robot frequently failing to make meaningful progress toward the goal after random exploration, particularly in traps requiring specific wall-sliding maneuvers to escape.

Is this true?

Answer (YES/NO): YES